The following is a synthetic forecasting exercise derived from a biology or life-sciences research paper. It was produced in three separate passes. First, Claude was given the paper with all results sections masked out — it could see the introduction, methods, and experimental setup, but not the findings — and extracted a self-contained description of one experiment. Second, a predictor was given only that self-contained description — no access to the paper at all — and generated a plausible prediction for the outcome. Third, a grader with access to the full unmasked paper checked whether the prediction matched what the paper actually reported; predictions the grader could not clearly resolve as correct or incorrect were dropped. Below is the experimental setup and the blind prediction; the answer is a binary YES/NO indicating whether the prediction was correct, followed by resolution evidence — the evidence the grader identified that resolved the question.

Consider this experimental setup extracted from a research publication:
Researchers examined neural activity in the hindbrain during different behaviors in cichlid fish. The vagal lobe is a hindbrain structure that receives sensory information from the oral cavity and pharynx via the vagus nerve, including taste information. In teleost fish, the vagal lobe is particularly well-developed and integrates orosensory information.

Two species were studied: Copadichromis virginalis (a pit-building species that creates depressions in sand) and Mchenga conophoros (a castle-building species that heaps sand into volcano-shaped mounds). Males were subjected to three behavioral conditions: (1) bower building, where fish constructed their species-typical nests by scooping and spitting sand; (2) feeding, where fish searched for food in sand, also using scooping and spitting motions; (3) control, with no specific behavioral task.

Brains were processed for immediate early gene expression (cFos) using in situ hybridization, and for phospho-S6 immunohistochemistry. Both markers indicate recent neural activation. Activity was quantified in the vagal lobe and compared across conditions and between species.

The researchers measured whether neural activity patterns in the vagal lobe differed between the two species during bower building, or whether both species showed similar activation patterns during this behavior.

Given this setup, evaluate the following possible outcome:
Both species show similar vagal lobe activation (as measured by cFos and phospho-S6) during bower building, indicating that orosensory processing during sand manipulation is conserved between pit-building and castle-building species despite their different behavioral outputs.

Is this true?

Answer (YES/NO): NO